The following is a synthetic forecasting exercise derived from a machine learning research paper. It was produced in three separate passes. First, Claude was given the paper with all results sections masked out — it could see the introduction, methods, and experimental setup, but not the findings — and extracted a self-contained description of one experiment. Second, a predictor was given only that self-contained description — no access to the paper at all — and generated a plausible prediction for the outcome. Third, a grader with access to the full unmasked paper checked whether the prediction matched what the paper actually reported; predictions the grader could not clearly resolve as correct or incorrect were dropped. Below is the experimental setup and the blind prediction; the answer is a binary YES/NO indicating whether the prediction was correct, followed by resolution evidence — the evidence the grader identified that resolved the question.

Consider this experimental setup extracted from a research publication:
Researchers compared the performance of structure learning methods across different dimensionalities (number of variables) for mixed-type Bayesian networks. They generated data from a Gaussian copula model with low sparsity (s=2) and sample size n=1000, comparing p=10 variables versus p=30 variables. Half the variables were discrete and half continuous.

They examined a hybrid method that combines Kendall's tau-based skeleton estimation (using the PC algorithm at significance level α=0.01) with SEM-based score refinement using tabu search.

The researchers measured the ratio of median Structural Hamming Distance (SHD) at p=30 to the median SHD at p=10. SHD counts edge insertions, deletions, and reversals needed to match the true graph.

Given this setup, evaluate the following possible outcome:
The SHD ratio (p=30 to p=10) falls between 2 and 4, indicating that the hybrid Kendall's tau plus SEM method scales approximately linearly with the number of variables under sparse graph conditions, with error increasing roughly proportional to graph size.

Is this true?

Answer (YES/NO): YES